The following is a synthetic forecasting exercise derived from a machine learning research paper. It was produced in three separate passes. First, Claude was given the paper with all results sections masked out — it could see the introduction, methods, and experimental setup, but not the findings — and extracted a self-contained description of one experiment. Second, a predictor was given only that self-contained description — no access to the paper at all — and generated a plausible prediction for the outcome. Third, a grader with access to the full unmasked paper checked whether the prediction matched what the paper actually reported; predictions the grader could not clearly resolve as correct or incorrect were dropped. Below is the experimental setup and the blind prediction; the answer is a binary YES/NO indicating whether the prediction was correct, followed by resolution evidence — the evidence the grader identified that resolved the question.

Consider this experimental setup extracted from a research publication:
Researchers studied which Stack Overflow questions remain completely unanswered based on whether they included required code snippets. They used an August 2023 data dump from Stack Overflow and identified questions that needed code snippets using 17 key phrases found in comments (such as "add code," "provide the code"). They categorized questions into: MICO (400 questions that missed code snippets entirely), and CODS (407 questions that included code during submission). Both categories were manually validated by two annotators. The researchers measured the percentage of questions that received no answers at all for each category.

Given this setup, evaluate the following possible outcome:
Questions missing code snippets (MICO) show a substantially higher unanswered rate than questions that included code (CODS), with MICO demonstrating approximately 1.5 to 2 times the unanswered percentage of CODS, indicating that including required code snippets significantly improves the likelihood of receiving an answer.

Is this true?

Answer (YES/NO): NO